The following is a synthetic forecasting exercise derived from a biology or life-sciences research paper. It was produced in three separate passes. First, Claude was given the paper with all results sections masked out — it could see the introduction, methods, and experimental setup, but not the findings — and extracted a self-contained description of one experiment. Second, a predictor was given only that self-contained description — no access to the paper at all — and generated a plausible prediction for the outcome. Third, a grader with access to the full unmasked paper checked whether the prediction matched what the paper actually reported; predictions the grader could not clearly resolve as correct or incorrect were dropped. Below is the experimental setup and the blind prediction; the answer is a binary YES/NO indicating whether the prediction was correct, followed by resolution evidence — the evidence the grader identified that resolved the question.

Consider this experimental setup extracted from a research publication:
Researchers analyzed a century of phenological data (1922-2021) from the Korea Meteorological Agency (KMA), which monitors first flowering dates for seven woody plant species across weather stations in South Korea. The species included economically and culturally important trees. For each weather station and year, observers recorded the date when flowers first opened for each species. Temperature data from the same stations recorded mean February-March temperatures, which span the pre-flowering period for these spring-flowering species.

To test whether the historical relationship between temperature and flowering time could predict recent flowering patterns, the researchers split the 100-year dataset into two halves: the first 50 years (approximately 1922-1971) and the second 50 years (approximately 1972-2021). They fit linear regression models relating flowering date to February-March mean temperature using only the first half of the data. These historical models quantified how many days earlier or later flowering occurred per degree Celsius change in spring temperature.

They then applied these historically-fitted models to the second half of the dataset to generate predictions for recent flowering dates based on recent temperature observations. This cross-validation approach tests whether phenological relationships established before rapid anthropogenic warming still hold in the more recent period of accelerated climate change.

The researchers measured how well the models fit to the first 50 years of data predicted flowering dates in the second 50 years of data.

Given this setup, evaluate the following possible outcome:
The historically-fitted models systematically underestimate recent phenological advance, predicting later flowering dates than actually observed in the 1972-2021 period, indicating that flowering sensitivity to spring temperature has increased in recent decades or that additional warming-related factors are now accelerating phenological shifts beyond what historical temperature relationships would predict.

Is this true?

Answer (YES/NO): NO